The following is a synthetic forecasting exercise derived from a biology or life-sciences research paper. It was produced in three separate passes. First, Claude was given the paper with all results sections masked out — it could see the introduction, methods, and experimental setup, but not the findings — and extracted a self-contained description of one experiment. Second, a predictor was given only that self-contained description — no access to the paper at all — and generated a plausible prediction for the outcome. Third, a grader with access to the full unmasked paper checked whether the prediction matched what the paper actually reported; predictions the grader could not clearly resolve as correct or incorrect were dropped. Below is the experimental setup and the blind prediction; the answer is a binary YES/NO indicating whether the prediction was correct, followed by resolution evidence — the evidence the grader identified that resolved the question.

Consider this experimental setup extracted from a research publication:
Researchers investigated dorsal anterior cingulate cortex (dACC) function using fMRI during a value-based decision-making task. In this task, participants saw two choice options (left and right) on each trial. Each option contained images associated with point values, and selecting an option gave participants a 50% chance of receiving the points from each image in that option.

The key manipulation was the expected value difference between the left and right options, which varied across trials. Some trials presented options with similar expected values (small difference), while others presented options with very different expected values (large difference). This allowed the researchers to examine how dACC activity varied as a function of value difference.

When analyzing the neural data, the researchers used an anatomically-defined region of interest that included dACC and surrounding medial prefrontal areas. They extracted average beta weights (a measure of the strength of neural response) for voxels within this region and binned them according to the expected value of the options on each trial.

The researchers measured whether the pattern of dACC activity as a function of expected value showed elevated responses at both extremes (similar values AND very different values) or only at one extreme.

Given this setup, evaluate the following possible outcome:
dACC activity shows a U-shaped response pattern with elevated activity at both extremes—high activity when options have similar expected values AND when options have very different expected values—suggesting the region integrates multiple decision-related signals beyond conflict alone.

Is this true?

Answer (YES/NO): NO